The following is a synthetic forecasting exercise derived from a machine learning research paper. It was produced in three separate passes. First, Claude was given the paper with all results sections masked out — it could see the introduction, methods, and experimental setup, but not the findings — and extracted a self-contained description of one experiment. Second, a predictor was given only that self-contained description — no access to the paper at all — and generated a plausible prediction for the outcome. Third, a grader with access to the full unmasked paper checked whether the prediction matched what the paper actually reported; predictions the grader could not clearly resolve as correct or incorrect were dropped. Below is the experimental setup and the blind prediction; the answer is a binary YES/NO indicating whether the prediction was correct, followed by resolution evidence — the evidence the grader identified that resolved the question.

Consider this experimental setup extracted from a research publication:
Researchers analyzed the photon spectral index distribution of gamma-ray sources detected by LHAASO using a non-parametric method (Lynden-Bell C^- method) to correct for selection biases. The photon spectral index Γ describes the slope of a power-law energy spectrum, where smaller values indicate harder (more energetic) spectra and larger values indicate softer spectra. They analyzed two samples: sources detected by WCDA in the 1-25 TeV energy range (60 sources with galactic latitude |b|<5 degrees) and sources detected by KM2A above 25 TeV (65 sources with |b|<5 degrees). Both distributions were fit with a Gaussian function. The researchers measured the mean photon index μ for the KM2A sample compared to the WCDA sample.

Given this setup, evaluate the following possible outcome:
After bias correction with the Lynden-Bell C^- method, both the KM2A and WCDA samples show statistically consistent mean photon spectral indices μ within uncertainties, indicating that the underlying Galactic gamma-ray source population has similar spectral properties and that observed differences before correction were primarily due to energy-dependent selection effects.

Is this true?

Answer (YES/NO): NO